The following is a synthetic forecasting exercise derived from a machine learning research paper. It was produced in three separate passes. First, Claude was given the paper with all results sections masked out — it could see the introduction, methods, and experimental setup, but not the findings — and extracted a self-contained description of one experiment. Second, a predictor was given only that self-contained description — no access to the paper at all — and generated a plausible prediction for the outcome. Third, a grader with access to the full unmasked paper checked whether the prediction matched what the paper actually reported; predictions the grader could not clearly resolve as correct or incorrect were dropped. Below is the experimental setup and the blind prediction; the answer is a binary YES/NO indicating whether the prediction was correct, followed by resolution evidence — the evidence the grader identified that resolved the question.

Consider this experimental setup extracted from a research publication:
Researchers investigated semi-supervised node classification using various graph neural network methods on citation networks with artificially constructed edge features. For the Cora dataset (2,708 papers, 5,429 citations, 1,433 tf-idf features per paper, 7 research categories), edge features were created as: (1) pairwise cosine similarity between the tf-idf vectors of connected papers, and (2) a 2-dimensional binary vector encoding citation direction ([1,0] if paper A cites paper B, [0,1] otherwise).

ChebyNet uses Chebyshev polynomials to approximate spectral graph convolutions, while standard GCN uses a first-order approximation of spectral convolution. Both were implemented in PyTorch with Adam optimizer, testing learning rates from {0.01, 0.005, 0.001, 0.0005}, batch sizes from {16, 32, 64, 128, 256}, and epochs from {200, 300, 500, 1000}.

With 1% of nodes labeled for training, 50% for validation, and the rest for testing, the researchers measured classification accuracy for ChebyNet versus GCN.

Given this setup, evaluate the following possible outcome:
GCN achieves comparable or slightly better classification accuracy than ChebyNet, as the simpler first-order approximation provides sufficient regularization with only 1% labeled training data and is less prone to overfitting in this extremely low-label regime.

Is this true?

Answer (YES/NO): NO